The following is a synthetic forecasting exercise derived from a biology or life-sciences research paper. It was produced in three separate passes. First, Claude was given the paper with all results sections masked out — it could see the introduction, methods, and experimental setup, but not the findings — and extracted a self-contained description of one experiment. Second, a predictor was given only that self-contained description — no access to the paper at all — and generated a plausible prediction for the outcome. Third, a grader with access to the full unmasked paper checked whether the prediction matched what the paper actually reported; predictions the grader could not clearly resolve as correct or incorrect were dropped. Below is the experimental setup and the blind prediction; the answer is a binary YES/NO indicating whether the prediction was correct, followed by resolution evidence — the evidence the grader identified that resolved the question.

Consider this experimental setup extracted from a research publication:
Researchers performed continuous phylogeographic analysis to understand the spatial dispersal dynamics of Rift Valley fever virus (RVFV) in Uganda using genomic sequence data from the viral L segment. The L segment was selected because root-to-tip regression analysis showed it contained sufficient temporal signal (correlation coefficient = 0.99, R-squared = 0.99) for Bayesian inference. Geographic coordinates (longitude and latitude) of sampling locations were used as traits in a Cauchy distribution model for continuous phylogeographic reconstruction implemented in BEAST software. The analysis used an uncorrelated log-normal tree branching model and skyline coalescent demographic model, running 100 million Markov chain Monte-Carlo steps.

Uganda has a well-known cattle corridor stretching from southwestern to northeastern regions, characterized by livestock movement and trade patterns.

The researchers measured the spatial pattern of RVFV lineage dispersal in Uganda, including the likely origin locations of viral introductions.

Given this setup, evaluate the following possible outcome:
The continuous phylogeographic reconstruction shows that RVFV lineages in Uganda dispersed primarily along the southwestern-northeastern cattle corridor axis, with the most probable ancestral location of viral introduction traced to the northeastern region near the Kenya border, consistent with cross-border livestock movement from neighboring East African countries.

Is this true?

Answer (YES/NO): NO